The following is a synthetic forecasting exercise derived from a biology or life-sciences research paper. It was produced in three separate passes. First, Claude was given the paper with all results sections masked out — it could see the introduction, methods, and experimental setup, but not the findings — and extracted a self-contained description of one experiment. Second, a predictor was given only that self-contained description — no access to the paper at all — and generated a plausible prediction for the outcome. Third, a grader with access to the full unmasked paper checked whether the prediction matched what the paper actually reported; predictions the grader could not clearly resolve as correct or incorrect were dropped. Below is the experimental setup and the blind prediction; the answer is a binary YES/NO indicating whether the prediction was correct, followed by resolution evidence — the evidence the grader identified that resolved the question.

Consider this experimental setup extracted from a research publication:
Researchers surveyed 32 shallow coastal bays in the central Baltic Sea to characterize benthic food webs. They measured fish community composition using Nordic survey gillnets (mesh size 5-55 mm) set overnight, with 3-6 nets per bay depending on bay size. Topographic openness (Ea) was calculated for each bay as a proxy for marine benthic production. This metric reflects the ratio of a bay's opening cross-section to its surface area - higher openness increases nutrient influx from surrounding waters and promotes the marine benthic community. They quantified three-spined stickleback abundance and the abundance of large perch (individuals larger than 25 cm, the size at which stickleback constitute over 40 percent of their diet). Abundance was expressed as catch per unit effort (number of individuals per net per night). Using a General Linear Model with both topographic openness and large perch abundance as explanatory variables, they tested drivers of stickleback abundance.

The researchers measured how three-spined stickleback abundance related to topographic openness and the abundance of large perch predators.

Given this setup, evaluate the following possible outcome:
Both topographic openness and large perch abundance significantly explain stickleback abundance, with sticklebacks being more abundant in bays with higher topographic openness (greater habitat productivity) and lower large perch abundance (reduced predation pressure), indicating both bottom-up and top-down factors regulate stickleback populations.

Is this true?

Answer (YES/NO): YES